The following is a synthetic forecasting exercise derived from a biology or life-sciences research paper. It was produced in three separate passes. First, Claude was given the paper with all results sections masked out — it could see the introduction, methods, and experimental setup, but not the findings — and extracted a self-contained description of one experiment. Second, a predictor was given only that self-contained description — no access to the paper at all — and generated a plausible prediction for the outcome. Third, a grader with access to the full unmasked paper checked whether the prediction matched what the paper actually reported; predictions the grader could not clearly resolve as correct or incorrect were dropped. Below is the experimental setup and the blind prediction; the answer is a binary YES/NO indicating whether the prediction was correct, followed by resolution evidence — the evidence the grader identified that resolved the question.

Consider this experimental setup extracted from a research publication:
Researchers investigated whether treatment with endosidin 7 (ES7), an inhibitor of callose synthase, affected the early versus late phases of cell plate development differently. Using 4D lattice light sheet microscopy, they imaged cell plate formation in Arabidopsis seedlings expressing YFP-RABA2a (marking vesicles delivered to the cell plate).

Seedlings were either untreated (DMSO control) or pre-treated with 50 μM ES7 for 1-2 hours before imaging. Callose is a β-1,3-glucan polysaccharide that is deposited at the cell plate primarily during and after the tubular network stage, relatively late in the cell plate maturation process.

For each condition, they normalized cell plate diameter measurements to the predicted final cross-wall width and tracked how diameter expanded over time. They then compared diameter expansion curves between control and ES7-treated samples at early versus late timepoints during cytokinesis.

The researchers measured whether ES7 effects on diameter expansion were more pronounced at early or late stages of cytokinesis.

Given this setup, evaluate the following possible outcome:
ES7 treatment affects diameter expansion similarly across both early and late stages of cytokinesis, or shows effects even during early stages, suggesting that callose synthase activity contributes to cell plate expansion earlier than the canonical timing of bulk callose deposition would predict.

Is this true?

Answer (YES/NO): NO